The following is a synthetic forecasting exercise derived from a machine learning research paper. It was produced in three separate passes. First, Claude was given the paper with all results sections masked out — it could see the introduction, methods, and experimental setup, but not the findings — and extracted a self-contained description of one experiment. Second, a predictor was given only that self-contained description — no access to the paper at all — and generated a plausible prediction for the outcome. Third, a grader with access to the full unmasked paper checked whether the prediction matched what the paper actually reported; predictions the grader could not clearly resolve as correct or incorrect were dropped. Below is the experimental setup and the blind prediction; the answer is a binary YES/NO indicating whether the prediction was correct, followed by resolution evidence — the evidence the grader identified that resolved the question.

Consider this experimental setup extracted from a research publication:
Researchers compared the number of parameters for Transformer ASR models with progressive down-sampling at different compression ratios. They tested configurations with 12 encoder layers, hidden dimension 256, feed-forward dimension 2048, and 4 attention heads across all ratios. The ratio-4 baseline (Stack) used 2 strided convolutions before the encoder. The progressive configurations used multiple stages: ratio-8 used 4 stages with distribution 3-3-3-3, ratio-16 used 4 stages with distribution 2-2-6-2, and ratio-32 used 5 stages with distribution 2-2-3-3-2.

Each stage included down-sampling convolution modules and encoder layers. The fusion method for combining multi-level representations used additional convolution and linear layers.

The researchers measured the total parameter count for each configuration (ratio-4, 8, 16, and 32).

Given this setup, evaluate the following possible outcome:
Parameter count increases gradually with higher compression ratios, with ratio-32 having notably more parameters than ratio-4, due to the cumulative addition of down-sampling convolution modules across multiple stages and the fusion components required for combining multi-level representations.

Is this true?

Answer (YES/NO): NO